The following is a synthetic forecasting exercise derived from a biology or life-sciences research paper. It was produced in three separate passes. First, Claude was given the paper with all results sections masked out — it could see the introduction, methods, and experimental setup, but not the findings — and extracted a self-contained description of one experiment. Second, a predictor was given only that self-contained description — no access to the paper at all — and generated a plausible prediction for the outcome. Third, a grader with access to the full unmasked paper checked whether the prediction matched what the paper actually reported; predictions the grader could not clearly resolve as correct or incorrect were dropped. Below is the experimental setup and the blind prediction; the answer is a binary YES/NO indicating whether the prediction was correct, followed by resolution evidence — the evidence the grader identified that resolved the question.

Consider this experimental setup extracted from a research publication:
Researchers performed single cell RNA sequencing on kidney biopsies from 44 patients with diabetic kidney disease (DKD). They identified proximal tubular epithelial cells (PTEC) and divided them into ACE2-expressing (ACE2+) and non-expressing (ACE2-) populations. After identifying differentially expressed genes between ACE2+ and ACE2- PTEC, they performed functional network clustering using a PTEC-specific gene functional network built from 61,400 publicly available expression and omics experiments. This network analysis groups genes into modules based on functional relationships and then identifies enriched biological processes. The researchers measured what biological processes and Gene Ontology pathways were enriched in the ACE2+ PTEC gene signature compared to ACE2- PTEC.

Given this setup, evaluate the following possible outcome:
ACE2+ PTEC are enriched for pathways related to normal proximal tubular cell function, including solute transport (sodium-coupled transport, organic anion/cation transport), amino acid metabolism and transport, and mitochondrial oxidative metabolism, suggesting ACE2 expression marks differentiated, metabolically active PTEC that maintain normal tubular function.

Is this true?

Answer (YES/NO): NO